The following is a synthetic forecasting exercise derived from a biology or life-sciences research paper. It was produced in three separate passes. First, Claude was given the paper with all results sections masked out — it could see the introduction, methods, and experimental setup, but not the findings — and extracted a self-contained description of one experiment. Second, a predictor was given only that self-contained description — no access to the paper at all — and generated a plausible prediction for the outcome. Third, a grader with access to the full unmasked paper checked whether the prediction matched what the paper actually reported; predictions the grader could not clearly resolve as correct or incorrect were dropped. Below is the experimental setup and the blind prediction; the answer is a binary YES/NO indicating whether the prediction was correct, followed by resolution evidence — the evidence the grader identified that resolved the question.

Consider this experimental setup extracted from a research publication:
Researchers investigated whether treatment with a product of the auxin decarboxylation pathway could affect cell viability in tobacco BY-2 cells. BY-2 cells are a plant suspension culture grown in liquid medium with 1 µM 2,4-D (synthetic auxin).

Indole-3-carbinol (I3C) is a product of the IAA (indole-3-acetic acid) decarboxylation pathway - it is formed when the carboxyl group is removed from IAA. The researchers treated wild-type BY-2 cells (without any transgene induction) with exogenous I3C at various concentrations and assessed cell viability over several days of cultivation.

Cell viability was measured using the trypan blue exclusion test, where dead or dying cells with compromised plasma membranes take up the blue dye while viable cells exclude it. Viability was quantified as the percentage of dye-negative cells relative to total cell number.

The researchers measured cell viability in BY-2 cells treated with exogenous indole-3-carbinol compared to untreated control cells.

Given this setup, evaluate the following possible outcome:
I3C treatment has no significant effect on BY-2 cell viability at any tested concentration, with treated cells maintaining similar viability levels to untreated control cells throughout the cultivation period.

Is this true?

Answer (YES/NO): YES